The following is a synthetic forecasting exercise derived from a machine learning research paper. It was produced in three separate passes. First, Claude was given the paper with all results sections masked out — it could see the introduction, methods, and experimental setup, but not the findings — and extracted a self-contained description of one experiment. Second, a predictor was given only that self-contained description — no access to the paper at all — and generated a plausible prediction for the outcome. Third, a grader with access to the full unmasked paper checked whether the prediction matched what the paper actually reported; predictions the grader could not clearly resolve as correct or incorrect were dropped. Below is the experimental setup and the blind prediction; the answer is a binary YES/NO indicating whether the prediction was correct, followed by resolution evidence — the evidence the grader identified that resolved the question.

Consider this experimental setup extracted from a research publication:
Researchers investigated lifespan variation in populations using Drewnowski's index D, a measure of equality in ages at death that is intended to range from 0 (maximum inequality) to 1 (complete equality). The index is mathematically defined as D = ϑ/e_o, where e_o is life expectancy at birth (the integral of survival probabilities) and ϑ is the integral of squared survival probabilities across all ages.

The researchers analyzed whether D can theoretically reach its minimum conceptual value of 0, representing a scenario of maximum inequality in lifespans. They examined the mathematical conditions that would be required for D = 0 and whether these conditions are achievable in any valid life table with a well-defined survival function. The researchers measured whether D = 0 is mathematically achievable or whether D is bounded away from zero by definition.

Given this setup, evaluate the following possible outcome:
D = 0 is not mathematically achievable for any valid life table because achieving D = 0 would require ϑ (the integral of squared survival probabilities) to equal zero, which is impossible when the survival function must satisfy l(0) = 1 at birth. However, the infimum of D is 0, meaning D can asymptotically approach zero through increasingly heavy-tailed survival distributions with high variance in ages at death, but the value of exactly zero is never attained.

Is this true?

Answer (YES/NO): YES